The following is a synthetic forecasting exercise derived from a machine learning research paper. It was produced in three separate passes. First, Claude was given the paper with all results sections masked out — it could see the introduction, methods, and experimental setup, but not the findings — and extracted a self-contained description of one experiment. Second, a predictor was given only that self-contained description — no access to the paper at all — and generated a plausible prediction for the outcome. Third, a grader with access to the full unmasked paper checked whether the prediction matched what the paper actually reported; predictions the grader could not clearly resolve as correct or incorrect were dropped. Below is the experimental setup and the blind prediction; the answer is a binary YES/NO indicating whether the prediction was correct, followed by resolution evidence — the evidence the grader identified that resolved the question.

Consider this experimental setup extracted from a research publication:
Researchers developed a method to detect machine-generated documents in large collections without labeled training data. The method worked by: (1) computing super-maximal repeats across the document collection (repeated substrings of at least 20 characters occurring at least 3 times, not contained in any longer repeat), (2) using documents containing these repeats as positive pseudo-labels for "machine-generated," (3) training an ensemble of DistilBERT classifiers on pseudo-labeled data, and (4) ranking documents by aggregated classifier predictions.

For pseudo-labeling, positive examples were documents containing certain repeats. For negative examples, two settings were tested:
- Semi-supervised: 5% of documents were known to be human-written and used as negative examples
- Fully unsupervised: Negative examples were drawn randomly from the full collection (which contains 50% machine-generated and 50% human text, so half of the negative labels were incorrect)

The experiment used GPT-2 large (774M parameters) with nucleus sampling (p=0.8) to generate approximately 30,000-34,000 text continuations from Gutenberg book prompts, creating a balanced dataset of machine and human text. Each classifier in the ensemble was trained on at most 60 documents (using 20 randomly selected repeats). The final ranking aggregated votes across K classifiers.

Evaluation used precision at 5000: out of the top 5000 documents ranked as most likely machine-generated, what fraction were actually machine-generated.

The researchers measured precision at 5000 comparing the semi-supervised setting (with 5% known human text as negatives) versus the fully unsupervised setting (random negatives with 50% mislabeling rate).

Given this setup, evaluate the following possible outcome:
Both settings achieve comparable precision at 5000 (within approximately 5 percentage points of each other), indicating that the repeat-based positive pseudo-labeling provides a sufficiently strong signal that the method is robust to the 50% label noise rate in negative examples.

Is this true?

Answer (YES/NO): NO